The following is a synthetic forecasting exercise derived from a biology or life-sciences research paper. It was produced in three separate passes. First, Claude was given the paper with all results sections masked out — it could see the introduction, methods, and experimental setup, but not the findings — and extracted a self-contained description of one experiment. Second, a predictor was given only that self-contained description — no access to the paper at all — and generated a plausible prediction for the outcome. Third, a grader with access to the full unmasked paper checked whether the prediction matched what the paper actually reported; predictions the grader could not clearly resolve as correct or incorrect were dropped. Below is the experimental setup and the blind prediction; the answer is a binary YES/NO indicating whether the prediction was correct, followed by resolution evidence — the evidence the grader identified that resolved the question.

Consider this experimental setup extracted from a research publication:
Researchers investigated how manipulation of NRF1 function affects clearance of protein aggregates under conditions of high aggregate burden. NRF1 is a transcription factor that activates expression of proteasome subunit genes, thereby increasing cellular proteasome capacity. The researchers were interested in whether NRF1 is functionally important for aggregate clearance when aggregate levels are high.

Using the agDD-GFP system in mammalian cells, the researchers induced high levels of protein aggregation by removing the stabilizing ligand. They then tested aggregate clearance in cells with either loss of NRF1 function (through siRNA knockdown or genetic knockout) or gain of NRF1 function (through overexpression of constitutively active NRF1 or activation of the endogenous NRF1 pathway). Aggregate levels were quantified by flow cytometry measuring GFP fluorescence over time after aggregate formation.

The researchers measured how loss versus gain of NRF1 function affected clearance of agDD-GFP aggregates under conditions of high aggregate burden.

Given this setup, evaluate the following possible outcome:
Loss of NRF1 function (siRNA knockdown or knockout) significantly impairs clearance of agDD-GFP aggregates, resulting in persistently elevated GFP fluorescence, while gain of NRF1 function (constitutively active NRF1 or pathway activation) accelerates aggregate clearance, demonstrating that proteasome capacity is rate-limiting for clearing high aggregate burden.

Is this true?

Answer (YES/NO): YES